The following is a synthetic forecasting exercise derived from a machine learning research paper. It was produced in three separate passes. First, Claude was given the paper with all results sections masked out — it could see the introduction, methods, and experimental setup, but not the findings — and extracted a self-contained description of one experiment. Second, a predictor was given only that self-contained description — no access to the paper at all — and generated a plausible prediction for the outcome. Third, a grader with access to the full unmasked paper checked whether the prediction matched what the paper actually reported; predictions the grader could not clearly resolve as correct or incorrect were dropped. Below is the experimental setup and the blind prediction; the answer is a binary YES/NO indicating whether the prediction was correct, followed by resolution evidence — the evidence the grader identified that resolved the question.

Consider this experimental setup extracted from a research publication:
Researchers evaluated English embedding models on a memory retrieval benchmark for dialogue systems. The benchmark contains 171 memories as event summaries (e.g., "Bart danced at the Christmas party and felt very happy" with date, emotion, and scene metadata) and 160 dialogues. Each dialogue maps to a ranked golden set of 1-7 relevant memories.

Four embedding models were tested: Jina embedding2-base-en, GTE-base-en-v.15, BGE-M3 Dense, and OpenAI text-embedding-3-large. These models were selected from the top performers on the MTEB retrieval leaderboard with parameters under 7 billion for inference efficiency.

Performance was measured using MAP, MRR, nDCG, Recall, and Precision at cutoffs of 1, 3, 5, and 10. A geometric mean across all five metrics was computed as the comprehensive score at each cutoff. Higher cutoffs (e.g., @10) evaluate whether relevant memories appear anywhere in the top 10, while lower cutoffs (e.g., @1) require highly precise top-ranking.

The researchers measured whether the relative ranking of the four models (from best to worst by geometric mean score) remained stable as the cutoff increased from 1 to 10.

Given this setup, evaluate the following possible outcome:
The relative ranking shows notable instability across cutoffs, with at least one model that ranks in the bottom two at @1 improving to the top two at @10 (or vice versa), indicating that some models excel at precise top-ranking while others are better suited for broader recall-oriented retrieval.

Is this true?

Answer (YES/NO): NO